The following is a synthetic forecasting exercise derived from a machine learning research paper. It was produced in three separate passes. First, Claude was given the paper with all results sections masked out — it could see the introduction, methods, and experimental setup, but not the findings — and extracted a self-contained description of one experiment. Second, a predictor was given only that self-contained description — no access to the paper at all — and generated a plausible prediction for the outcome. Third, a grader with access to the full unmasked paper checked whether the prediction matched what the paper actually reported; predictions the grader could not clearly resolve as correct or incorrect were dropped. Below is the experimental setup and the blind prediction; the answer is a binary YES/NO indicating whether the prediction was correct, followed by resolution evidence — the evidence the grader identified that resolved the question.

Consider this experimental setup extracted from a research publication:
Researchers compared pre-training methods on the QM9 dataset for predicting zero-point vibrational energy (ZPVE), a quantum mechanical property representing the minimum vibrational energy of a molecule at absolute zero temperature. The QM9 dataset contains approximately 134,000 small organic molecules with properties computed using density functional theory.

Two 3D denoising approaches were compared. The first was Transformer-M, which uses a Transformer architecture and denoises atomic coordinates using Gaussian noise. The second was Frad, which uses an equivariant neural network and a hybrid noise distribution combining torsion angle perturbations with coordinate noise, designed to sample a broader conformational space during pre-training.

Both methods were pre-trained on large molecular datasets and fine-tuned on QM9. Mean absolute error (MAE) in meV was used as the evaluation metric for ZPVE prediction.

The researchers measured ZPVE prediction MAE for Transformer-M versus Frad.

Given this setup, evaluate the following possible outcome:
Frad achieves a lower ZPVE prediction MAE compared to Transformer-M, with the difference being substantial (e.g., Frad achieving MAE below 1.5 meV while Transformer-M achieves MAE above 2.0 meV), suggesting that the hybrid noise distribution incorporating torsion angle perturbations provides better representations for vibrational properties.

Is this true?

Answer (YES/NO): NO